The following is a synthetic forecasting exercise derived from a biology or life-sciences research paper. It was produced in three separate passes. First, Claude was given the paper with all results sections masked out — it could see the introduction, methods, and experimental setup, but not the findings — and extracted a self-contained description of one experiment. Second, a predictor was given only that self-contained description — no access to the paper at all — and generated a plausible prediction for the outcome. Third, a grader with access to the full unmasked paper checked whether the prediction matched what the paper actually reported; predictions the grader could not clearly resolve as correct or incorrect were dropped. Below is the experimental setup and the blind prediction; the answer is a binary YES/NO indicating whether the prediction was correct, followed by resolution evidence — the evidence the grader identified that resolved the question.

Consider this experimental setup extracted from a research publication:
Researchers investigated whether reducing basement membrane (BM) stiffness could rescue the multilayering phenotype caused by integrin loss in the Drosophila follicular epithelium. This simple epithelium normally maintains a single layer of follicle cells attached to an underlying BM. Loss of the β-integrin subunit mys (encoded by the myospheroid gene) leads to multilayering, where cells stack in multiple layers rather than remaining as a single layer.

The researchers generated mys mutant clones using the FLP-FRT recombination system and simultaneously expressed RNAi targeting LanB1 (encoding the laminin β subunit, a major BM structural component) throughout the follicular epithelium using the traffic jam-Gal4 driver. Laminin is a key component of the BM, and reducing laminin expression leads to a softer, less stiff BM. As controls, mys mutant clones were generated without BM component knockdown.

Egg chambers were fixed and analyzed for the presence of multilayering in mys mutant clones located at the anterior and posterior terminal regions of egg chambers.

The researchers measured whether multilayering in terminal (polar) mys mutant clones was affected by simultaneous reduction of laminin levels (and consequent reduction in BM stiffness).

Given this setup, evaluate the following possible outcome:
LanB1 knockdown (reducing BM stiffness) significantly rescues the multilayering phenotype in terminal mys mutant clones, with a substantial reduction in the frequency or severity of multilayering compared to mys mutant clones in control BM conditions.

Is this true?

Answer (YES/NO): YES